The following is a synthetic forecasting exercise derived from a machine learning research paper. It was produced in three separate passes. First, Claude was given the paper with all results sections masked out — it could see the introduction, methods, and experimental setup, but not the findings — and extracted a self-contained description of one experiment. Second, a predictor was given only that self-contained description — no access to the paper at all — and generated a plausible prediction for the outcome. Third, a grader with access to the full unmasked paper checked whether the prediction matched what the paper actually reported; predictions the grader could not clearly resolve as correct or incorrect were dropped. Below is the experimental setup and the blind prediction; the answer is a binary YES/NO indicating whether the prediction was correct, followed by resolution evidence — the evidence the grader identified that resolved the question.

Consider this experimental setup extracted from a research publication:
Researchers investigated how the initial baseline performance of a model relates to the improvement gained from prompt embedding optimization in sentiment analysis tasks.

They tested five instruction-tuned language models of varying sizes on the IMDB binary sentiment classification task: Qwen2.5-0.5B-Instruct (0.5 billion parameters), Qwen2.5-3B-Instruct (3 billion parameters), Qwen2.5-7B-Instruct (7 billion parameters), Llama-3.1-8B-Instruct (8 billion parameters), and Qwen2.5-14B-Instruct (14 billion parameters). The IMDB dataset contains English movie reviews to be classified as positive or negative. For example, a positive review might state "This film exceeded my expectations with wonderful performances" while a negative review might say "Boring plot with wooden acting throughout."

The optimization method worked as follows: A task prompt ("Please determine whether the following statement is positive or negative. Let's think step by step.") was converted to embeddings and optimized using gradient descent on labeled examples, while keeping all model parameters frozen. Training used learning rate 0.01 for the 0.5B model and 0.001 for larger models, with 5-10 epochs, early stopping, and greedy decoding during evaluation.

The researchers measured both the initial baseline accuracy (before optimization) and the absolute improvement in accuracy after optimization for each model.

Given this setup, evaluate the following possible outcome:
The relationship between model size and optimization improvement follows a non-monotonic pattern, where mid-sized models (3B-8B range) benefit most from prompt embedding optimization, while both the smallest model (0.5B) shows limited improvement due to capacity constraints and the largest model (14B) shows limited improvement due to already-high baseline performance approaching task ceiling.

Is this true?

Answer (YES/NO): NO